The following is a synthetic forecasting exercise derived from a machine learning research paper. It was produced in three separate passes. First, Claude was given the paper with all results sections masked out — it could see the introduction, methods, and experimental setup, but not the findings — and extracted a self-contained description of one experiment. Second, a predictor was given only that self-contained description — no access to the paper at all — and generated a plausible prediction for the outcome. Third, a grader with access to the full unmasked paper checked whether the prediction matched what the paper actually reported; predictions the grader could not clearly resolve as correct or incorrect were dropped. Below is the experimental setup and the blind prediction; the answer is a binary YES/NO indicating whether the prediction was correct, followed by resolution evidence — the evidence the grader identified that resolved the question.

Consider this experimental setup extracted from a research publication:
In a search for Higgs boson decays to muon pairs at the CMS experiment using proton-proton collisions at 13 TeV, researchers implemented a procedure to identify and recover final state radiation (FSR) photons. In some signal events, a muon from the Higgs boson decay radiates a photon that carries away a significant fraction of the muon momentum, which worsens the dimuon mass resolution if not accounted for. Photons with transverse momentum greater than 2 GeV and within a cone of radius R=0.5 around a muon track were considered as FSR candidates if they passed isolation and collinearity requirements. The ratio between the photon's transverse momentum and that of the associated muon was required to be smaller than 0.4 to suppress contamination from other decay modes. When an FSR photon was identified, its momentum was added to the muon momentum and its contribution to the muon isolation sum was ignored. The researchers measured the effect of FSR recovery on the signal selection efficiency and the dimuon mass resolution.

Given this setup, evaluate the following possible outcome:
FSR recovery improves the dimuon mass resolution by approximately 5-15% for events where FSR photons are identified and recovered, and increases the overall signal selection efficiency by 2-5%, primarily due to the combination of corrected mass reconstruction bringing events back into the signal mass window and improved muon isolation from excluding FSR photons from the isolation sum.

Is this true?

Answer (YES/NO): NO